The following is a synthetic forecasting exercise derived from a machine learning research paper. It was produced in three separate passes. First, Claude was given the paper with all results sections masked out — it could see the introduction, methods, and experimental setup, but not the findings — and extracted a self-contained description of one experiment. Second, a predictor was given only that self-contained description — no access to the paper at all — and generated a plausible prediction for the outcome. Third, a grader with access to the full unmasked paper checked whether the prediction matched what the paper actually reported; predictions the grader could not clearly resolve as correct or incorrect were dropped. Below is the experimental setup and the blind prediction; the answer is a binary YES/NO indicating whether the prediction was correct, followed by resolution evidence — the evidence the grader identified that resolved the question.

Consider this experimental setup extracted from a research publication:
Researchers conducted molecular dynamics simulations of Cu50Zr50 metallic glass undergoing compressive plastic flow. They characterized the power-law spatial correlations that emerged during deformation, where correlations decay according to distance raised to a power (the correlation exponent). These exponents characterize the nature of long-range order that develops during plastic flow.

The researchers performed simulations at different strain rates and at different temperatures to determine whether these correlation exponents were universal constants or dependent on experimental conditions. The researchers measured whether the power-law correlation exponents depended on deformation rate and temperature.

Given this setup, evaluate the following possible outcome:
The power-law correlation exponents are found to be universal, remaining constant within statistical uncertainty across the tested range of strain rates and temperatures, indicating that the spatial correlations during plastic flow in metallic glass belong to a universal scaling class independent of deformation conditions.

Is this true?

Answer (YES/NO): NO